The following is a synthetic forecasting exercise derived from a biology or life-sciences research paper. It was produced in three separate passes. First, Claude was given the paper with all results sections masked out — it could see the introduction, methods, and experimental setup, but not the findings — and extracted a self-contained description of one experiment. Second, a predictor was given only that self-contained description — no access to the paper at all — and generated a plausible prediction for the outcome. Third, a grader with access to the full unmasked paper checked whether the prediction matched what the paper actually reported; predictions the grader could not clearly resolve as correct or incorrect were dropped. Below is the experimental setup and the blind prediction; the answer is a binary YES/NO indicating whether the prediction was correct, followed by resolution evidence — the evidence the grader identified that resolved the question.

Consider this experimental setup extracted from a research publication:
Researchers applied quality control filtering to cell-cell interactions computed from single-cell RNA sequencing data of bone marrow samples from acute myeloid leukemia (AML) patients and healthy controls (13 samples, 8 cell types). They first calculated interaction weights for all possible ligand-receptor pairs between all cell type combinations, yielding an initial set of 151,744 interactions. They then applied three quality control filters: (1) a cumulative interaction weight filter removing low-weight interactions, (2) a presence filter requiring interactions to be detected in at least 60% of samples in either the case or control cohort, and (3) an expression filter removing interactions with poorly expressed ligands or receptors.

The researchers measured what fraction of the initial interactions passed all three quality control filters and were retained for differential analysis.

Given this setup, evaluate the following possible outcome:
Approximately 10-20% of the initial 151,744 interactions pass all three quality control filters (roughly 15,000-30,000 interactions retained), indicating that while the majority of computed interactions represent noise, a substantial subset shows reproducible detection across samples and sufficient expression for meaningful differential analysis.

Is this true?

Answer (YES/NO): YES